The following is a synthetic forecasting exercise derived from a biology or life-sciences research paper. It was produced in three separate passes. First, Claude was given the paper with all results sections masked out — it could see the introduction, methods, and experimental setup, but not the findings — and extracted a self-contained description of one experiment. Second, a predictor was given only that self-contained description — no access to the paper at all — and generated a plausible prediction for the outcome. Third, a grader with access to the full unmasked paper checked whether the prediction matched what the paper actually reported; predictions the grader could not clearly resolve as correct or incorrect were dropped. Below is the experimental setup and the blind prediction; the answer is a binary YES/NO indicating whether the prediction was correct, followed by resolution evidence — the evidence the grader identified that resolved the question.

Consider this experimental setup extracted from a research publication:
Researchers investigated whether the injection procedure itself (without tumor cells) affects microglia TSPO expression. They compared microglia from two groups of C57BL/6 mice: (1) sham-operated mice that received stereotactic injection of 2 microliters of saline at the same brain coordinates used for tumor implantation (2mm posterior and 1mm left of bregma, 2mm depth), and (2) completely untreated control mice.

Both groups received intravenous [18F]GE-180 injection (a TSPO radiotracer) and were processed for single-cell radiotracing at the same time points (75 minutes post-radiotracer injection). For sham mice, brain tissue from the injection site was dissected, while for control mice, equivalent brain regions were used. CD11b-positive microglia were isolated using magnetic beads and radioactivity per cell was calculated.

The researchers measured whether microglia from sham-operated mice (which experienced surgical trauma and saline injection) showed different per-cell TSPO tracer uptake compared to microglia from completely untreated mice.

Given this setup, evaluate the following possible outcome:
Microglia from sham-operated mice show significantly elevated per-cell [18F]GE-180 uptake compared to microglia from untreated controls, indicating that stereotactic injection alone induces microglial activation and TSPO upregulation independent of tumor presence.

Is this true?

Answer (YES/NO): NO